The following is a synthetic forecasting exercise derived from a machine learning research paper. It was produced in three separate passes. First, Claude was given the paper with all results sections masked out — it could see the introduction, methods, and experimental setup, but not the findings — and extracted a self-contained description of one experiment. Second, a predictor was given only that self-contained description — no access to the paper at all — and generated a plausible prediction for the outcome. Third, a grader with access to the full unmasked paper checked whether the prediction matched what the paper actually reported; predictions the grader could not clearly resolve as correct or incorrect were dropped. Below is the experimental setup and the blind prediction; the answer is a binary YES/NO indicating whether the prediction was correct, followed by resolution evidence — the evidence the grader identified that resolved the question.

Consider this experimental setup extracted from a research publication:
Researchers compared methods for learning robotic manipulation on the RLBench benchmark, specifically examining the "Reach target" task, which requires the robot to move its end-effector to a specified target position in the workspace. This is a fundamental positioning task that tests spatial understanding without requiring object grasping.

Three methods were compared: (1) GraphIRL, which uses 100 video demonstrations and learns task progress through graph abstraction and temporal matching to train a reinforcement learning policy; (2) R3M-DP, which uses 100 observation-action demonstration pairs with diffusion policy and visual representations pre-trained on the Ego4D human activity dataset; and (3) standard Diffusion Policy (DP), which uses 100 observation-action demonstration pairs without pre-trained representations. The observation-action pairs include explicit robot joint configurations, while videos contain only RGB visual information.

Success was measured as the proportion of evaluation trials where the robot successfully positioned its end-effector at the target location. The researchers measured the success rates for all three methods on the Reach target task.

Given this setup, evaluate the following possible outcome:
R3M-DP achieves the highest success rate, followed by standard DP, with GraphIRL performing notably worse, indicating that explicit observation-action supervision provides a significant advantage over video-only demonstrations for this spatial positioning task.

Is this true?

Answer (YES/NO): NO